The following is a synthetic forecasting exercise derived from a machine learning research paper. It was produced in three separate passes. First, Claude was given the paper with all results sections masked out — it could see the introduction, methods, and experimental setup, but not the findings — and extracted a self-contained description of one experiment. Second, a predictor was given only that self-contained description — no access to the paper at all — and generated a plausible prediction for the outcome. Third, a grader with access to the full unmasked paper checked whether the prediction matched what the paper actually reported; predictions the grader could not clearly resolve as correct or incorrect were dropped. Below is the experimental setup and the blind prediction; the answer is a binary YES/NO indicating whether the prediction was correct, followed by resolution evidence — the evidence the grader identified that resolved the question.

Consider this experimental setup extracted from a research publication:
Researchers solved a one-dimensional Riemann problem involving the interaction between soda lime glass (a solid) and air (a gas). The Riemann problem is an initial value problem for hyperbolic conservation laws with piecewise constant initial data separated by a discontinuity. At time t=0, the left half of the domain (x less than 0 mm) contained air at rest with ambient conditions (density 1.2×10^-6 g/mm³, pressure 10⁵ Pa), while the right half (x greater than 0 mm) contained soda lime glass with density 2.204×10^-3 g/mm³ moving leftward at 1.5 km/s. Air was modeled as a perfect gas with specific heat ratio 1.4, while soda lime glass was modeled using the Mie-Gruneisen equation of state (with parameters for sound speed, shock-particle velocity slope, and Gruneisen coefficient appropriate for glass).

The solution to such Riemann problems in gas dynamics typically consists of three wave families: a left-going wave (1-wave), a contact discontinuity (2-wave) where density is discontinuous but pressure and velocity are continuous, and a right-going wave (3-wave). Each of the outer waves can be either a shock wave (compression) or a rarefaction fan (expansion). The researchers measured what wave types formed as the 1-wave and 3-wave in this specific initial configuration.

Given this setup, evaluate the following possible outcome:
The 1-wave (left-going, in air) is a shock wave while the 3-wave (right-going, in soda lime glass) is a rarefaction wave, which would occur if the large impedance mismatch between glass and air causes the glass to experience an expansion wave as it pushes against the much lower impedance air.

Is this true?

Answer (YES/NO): NO